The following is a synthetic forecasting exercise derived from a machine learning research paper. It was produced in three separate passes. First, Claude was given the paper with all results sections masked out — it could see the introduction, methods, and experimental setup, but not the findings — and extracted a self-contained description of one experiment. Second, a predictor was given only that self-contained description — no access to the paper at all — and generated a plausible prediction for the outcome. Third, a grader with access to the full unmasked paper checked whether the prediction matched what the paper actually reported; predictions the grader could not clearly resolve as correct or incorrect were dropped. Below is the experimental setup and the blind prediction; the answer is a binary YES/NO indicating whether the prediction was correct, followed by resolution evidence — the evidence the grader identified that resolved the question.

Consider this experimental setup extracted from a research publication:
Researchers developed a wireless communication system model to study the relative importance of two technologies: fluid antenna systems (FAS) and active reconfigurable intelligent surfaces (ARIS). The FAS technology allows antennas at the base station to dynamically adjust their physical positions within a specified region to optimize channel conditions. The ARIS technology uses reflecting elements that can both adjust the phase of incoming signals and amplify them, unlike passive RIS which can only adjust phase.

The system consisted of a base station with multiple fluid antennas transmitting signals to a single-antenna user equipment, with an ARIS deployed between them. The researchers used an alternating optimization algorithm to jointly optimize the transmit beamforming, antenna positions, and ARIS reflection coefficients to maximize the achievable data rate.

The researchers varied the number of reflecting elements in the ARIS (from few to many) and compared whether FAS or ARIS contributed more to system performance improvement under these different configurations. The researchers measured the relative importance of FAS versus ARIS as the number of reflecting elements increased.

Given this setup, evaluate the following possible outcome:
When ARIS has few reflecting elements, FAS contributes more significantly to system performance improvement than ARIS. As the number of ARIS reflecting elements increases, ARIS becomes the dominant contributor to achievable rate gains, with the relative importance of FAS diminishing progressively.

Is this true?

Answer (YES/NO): YES